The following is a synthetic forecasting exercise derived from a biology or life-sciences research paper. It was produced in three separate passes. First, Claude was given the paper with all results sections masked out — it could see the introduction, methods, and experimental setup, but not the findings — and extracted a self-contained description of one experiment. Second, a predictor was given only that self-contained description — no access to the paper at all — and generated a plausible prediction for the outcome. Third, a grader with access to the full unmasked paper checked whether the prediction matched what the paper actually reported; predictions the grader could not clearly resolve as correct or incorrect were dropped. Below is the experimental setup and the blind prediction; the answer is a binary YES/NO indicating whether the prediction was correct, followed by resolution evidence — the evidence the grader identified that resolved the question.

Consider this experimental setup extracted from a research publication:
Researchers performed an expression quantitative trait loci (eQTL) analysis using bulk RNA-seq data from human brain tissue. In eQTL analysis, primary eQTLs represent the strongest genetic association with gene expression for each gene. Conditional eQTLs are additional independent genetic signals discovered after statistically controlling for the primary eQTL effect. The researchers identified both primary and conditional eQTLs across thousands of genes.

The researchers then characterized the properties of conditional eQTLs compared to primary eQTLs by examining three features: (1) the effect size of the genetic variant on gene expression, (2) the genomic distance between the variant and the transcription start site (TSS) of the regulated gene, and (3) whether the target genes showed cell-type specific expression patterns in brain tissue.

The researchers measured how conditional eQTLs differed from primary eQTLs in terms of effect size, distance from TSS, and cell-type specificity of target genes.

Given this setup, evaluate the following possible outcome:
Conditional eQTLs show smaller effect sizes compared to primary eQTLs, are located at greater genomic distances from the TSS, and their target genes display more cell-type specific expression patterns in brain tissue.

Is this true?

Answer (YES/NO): YES